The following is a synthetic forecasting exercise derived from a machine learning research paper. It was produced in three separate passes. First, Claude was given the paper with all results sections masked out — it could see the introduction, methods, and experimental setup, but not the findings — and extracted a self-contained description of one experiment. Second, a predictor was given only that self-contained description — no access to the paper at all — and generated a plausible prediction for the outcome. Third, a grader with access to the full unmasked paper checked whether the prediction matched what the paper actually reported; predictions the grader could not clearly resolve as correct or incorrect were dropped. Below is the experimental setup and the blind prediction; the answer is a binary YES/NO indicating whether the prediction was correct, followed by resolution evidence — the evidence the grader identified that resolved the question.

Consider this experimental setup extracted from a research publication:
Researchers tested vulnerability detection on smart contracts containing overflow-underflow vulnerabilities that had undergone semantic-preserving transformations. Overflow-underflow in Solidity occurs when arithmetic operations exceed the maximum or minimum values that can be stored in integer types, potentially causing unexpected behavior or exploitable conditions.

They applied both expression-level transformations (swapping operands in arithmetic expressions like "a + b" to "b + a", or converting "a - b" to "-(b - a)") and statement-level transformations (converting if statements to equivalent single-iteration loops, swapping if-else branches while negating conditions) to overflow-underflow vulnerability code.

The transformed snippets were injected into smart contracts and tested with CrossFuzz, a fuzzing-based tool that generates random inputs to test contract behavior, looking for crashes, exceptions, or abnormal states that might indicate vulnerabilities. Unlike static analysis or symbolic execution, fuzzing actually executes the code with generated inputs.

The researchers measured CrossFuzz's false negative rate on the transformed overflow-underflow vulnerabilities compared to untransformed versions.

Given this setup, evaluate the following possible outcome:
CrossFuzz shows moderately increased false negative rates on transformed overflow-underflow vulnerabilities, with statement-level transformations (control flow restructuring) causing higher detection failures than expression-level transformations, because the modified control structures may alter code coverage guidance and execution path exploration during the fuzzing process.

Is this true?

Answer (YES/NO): NO